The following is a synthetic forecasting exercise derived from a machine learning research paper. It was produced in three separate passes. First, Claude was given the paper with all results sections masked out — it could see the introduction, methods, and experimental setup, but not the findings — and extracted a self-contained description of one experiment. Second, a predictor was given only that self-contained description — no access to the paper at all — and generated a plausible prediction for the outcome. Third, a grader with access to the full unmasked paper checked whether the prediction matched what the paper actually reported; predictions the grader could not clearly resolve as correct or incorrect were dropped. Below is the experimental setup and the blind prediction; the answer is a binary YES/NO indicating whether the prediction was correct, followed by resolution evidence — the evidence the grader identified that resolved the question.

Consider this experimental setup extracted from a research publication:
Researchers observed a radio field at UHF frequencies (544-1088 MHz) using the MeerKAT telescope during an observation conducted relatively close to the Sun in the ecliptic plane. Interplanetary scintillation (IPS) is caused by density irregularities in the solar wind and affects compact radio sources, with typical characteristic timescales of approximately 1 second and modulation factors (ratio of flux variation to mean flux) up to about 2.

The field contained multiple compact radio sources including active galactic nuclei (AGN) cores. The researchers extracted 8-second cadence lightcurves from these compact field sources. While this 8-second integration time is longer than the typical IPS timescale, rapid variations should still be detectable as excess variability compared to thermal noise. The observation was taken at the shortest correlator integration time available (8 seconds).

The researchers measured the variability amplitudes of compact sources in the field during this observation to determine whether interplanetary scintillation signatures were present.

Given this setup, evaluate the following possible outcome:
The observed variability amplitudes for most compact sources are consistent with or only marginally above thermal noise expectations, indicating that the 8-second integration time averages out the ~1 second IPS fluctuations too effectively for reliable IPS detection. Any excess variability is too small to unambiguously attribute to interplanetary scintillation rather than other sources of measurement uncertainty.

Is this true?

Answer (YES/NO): NO